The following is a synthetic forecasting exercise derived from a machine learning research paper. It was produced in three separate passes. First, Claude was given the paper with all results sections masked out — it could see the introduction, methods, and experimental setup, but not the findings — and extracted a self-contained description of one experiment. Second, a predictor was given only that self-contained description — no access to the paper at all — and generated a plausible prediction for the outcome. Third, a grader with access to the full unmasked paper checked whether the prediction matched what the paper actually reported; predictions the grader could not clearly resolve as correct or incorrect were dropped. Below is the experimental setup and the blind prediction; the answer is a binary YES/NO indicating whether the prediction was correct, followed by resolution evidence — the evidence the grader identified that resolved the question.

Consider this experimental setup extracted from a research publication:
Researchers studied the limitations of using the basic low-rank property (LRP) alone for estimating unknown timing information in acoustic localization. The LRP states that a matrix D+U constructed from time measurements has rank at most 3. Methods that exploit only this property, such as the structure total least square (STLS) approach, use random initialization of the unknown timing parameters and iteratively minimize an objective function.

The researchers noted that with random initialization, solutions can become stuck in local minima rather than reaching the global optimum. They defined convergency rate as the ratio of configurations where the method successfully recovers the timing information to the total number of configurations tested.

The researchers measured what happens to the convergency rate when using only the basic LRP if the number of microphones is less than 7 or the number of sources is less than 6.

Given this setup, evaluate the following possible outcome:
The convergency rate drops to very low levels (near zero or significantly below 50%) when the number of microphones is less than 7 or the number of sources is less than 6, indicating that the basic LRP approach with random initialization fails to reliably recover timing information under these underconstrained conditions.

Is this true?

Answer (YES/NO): YES